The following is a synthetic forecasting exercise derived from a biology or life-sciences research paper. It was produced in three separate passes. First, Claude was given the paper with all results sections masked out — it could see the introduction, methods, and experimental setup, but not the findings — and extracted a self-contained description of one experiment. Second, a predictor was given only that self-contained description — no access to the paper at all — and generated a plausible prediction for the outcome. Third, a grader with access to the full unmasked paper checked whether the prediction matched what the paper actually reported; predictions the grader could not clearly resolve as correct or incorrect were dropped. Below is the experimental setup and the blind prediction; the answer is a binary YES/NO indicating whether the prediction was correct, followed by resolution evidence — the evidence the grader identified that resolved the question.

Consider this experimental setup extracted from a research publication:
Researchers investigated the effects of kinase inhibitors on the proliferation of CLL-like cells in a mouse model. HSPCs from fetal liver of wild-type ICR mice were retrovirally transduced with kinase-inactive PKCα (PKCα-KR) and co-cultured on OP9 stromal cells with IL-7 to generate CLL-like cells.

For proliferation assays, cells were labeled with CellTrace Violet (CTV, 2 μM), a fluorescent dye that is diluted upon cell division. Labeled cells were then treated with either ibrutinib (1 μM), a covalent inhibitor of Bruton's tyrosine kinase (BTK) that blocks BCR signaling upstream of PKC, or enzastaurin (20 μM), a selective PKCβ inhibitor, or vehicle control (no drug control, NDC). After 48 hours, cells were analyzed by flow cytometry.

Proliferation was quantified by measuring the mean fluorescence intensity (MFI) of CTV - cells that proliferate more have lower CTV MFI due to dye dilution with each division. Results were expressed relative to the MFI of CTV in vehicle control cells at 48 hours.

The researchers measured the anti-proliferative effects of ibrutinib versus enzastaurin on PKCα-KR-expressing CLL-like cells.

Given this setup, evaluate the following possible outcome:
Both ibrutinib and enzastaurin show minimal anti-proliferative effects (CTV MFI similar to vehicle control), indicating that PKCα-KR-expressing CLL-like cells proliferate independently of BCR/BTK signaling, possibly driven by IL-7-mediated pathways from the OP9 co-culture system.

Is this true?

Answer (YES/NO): NO